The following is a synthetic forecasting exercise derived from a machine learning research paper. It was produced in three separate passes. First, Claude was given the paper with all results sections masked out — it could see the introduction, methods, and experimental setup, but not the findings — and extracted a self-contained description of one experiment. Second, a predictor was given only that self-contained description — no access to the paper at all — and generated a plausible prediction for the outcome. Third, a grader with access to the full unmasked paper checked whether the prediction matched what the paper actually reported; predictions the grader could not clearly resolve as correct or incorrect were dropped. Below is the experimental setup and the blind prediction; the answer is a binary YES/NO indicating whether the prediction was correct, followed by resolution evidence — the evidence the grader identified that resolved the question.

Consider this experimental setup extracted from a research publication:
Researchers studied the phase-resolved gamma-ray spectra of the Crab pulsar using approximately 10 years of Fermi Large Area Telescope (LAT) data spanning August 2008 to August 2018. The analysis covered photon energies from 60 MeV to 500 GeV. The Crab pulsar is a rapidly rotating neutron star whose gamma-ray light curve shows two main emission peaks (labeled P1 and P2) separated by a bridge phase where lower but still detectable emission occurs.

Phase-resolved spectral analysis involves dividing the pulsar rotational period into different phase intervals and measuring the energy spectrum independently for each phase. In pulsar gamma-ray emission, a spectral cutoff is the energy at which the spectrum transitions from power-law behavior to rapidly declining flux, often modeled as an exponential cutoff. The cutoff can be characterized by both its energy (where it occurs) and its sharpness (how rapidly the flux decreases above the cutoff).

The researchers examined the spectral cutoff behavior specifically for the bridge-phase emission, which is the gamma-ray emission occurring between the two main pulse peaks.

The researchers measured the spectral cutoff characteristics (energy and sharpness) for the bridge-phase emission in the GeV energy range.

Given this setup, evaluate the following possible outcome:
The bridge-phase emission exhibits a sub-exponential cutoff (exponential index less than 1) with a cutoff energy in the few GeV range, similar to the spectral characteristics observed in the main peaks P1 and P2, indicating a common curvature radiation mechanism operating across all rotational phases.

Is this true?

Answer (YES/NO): NO